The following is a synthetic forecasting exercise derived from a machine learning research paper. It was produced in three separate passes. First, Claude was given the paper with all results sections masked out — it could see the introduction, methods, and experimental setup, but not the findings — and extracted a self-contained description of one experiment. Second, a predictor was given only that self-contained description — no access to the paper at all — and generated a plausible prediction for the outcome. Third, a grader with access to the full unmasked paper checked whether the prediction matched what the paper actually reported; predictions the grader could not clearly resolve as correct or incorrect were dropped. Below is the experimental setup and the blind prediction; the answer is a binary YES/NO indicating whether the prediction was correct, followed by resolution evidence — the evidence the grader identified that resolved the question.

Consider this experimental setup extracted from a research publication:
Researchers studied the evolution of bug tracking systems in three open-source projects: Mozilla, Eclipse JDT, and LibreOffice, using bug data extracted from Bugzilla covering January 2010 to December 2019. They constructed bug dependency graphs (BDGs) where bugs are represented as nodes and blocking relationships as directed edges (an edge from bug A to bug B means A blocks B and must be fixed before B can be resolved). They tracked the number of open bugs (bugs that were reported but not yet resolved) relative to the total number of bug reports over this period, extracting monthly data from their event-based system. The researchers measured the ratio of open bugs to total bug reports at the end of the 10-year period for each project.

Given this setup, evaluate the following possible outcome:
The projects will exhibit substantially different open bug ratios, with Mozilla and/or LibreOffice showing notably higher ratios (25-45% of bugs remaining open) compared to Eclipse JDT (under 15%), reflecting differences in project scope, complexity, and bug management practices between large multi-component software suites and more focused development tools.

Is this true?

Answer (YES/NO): NO